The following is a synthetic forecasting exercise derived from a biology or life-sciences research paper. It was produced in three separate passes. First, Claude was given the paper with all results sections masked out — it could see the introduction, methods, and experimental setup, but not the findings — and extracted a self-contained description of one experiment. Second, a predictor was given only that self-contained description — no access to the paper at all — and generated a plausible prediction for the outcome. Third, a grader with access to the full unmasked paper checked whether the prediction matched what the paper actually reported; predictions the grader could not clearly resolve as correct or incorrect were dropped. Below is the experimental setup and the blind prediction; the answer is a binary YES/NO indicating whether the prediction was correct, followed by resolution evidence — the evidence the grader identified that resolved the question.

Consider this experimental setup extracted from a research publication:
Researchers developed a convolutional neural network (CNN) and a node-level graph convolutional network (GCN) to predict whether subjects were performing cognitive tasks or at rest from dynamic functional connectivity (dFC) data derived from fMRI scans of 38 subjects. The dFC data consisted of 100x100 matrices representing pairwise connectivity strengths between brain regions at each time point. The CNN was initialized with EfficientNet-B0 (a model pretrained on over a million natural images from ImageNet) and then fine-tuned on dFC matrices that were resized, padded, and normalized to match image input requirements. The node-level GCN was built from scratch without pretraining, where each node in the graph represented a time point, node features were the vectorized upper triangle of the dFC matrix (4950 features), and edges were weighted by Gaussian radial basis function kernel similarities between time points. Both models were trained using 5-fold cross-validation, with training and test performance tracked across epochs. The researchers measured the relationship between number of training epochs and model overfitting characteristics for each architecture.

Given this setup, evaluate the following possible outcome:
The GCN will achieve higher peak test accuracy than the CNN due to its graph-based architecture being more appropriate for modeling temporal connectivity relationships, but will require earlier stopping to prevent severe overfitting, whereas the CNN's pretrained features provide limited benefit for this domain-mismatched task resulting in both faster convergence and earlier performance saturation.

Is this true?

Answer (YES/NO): NO